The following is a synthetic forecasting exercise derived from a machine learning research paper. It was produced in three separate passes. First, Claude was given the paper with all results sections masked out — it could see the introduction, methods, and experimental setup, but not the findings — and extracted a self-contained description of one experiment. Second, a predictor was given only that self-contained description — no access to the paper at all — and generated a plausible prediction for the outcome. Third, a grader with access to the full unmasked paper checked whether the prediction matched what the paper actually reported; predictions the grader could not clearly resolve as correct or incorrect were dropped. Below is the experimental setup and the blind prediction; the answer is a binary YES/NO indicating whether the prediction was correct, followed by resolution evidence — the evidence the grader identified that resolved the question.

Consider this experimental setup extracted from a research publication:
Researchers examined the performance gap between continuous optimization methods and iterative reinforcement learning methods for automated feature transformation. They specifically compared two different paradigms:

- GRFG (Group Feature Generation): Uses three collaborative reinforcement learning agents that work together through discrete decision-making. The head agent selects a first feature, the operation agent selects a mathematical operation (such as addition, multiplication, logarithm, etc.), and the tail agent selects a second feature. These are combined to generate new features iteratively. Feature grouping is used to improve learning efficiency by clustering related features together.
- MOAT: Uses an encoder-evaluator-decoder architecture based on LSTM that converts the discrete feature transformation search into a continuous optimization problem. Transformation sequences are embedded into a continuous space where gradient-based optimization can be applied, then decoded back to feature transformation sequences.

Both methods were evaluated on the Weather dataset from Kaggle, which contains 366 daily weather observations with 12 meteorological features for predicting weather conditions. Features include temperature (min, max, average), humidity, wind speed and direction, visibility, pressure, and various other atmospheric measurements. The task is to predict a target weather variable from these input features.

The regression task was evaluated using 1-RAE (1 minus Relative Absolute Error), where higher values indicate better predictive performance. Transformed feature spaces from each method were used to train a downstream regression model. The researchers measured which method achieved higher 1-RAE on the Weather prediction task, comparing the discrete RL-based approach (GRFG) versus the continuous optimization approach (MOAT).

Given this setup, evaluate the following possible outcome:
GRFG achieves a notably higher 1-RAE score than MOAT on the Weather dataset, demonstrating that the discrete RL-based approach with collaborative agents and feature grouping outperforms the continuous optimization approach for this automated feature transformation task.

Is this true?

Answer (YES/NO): NO